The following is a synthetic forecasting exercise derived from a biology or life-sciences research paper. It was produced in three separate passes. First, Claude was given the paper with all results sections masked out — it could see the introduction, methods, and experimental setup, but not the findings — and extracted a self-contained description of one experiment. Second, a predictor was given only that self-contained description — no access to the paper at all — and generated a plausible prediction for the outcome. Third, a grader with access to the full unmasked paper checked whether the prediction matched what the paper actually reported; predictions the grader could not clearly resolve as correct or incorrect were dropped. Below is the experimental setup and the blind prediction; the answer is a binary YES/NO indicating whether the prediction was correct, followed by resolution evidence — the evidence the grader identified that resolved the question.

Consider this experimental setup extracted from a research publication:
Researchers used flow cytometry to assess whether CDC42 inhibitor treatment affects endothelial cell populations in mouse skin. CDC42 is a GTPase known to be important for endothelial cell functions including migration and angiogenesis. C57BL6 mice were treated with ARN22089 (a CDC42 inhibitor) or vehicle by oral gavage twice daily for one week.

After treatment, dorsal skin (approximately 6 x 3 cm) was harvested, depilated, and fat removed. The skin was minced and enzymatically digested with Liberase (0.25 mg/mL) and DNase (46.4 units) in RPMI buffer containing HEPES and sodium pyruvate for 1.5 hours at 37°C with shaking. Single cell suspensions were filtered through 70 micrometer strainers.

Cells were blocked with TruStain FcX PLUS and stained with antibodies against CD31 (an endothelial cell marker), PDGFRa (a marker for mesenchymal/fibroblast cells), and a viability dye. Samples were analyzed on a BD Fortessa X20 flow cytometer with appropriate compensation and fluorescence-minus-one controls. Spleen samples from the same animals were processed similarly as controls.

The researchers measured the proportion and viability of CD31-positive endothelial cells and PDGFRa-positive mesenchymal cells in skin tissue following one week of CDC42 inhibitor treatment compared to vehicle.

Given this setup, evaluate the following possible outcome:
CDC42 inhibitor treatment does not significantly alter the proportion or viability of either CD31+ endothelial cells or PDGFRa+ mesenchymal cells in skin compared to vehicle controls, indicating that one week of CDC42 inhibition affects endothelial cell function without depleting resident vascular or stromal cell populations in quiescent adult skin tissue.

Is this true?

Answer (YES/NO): YES